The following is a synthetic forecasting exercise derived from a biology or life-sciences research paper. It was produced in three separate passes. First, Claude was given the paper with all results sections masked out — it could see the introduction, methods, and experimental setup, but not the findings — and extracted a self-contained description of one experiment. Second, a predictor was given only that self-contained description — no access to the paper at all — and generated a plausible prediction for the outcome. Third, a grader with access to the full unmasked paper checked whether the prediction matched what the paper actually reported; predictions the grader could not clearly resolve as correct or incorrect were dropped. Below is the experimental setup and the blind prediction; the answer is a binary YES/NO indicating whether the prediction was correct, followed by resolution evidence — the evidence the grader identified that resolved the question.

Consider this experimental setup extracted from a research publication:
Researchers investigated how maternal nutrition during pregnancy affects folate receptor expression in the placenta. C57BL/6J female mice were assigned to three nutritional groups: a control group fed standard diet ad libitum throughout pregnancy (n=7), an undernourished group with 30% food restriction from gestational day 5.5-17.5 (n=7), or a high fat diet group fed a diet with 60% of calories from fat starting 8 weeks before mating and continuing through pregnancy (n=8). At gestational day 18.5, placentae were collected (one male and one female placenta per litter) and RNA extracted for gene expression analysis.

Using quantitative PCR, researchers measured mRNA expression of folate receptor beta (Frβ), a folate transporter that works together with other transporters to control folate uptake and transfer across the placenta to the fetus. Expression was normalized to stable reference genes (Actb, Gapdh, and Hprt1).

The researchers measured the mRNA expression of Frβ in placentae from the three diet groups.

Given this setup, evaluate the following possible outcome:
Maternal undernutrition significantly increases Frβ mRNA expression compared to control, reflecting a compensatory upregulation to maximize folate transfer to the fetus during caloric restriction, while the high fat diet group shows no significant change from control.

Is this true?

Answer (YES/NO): NO